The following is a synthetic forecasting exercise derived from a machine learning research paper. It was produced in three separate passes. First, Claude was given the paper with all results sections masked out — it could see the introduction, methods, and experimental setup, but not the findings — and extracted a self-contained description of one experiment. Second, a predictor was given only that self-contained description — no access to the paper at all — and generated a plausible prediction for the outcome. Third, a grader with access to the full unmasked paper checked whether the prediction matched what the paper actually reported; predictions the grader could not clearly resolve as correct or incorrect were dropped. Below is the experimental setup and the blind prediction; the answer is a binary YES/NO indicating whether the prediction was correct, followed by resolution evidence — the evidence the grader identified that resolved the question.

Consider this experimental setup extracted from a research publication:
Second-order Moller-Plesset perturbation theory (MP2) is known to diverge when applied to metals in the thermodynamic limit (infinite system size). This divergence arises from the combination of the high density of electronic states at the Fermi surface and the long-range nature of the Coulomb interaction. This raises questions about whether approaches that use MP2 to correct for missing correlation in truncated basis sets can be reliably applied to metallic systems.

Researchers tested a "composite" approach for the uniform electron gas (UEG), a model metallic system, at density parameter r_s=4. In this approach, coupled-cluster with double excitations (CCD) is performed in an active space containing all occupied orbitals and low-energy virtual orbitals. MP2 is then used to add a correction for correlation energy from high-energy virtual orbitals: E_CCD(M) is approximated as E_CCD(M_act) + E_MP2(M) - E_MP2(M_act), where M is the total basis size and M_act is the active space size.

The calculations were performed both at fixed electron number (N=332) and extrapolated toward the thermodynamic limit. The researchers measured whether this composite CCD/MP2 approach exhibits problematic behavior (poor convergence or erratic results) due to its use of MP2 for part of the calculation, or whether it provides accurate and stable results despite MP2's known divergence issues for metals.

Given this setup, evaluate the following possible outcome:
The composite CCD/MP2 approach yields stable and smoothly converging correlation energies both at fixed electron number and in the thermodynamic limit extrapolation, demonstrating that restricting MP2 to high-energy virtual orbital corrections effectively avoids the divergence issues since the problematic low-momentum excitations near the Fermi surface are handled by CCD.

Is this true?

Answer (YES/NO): YES